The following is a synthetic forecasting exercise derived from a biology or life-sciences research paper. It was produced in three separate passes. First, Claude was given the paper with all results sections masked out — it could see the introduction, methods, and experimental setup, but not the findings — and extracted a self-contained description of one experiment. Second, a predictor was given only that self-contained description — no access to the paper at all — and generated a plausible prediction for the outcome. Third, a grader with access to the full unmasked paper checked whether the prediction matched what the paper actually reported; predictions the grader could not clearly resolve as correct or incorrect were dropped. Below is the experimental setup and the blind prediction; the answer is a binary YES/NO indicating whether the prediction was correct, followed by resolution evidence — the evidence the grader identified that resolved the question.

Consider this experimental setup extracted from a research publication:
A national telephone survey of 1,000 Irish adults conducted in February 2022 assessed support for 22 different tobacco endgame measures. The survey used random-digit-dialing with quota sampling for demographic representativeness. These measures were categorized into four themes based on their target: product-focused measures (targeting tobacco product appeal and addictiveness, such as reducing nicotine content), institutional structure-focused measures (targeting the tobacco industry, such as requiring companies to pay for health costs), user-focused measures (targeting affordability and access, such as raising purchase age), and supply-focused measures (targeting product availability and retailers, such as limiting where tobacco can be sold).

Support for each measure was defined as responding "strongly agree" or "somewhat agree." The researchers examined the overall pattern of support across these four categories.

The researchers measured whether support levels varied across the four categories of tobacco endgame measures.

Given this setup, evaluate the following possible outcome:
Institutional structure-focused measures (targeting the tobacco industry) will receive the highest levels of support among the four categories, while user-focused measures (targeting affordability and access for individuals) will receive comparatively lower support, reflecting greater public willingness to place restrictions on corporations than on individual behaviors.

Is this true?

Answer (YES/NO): NO